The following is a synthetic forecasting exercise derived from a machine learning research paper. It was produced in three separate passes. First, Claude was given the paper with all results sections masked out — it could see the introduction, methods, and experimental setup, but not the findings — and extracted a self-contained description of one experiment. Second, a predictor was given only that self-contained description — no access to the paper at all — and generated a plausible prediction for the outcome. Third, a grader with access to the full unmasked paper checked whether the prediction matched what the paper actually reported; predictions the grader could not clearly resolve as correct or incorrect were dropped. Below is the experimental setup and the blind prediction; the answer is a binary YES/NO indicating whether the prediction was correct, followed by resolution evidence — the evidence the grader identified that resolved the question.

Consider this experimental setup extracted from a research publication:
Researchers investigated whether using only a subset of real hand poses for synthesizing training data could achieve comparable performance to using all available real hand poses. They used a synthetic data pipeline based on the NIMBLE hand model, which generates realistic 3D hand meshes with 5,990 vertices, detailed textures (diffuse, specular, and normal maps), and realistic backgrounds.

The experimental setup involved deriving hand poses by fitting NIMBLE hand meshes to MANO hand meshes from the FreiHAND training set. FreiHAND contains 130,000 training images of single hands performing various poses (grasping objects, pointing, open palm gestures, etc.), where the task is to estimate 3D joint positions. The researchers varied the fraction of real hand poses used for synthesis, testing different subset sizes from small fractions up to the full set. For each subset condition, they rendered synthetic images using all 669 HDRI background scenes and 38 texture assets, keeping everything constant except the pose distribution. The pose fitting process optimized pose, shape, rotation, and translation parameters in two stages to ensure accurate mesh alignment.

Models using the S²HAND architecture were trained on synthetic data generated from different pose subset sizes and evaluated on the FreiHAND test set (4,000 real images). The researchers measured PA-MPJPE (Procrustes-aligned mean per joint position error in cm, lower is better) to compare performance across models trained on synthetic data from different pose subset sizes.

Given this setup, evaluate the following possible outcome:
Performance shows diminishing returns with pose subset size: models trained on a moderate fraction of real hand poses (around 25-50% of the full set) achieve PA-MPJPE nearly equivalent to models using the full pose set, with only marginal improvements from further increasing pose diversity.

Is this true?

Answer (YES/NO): YES